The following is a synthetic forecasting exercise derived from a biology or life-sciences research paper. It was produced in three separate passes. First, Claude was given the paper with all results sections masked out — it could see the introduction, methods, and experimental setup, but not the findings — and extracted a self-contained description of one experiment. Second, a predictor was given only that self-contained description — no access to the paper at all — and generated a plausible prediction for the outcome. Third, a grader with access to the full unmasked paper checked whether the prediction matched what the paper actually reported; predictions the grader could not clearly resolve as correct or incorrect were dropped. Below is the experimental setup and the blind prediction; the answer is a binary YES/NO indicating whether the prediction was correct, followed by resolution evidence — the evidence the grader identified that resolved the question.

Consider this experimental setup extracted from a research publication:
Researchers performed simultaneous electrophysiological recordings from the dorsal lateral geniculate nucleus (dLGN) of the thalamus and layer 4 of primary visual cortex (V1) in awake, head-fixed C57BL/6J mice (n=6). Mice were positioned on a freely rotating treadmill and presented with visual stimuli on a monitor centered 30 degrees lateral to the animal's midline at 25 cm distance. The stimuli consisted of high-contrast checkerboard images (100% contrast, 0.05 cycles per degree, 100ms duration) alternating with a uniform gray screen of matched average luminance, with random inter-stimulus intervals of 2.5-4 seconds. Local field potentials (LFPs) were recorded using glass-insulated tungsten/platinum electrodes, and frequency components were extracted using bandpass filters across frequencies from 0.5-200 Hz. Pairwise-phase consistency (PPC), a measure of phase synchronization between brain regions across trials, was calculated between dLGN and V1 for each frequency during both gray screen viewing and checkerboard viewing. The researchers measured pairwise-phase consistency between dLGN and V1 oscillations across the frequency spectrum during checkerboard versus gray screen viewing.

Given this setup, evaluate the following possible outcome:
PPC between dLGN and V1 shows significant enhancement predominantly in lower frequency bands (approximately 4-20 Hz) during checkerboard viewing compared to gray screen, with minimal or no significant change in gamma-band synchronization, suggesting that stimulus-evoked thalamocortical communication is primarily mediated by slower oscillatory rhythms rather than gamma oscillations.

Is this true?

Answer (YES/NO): NO